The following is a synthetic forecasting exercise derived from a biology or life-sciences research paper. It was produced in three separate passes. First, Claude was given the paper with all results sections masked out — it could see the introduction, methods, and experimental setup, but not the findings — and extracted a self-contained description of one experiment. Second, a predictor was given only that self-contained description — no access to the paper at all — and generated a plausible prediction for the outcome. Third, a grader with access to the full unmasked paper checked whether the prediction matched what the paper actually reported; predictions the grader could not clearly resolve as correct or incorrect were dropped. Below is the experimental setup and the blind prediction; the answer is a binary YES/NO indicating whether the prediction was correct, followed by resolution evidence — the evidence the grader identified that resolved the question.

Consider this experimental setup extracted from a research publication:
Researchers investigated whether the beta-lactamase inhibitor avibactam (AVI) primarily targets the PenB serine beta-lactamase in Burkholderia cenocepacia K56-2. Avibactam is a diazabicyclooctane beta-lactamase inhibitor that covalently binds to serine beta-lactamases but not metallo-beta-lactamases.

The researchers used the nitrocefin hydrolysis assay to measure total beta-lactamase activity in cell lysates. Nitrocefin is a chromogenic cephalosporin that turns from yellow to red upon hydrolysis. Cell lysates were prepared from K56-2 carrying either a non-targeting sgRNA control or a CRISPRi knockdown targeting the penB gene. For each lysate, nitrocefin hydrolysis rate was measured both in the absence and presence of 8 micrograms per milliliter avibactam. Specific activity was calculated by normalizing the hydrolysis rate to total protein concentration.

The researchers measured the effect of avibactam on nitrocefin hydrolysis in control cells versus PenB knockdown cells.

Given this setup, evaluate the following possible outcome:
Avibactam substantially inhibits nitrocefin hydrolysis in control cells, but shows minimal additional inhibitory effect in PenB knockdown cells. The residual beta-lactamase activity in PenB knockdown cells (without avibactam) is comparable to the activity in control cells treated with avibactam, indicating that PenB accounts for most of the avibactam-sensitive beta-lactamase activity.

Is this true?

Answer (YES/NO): YES